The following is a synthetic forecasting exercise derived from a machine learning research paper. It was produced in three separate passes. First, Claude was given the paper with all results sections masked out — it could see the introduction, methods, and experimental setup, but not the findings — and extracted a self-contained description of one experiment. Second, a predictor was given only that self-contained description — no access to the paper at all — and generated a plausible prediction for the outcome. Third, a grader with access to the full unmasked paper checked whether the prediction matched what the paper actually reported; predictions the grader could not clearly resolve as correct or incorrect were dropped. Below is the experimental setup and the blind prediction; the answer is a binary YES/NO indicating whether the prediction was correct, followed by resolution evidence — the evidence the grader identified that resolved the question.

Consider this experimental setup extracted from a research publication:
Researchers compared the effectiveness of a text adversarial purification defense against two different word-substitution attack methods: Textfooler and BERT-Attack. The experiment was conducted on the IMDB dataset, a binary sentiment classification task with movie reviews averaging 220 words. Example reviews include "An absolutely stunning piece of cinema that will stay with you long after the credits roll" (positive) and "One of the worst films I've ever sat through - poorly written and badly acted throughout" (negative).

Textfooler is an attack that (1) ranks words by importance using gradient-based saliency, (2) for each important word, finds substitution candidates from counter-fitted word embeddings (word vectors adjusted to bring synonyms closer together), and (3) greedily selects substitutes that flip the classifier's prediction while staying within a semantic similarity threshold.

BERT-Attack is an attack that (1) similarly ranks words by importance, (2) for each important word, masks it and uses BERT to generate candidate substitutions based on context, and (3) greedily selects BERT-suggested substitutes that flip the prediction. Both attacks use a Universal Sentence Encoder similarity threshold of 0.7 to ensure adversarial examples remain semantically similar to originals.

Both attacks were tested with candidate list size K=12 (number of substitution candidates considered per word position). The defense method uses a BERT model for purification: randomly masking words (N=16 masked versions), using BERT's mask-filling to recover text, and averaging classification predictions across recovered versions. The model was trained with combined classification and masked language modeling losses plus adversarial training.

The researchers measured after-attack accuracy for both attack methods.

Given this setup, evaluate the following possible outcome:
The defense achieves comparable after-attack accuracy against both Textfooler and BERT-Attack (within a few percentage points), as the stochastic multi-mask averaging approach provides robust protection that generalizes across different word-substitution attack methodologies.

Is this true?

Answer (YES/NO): YES